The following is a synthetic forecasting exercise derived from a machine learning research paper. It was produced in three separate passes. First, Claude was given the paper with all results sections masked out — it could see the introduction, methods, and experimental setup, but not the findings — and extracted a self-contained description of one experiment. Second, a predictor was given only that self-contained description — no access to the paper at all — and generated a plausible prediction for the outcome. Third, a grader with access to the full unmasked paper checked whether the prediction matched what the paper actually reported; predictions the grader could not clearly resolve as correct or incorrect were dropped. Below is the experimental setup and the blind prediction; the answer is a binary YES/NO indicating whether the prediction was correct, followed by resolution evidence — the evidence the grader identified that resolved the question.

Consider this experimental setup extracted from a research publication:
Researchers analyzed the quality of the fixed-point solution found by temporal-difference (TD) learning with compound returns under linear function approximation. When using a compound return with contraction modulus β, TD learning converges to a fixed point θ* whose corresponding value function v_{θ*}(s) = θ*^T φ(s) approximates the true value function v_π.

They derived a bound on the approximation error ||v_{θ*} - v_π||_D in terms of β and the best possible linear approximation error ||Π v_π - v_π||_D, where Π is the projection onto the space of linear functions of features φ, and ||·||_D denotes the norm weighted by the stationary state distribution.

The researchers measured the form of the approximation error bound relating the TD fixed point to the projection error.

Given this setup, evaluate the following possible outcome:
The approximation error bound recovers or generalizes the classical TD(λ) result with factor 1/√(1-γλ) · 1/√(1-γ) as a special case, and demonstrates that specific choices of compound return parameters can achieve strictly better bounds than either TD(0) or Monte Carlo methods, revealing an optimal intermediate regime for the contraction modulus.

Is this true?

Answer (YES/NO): NO